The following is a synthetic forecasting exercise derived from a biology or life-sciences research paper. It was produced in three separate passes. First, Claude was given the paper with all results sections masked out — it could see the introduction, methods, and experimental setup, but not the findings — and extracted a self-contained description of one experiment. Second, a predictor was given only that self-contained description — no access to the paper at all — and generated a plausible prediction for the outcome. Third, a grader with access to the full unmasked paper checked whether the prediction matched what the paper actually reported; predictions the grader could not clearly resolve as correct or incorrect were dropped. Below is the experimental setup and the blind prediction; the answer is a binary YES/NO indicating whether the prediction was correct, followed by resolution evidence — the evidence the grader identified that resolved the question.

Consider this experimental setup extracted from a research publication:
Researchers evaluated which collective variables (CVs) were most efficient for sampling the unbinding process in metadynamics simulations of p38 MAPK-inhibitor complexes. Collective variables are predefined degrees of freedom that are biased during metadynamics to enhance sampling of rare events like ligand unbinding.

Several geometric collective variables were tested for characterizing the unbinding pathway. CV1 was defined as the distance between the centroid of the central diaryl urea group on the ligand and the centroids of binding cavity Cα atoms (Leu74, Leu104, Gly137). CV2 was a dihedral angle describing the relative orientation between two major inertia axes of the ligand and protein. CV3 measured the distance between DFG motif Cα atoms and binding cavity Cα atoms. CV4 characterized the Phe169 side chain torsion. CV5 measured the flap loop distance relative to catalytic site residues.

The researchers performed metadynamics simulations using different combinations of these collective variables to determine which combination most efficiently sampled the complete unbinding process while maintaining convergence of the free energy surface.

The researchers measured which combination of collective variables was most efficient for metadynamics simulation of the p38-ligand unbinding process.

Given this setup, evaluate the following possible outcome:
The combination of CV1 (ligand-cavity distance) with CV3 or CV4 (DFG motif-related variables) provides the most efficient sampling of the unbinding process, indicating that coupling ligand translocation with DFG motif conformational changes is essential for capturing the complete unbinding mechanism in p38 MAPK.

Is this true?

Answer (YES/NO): NO